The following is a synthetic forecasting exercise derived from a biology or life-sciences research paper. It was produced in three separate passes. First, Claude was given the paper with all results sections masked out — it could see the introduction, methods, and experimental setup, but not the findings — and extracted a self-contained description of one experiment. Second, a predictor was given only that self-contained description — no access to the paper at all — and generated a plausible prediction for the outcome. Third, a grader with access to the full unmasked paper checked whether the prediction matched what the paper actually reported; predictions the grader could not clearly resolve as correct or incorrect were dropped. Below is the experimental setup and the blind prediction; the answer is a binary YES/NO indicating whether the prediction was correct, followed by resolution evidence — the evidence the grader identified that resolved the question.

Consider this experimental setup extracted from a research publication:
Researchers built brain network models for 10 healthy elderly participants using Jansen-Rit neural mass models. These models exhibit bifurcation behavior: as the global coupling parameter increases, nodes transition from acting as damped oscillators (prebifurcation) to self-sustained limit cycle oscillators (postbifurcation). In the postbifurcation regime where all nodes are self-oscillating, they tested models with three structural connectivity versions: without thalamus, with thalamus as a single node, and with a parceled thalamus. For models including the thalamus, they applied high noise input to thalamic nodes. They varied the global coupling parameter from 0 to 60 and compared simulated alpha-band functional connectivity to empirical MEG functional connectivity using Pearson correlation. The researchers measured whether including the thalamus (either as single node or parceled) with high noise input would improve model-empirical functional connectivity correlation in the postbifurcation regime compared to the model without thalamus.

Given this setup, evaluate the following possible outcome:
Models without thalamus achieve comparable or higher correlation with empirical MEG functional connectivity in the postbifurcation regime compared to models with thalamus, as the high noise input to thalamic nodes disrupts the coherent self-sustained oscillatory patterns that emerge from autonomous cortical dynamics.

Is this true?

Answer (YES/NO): NO